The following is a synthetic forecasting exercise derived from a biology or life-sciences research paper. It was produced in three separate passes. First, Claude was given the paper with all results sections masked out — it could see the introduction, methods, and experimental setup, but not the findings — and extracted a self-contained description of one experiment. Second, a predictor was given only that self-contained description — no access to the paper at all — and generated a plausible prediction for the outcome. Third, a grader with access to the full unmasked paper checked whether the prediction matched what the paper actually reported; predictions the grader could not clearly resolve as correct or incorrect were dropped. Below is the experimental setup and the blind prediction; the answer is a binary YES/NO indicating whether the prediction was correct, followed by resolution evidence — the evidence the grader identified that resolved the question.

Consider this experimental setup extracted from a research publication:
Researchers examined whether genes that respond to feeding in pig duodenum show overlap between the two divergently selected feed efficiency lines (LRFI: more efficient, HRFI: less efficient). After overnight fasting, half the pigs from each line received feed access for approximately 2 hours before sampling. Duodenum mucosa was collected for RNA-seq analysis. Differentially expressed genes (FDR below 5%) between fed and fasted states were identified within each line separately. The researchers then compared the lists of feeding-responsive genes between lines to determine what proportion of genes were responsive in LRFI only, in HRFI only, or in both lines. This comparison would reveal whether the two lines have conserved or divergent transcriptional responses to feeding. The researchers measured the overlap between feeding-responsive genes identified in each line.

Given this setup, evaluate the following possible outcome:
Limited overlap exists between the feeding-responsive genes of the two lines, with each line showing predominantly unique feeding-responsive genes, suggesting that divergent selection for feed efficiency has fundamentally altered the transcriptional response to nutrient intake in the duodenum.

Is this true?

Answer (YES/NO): NO